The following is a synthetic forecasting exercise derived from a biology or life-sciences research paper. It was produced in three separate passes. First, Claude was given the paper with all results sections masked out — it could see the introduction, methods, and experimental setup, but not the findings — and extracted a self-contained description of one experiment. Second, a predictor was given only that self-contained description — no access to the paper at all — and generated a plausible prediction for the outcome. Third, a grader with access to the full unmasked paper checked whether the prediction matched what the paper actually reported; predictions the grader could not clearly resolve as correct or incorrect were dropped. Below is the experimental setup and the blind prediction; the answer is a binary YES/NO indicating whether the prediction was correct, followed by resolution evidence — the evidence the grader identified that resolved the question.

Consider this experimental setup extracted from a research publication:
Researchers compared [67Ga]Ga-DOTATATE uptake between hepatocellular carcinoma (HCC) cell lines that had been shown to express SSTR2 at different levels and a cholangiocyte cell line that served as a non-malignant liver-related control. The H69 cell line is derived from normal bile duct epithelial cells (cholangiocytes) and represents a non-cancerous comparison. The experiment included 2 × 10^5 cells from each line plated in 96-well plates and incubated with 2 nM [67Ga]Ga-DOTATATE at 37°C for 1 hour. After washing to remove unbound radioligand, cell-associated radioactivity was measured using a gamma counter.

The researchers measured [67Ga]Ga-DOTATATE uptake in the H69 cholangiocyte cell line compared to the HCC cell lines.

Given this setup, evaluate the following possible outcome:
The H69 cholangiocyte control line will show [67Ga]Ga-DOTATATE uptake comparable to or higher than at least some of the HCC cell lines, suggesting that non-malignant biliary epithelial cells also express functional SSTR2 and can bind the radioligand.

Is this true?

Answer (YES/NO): YES